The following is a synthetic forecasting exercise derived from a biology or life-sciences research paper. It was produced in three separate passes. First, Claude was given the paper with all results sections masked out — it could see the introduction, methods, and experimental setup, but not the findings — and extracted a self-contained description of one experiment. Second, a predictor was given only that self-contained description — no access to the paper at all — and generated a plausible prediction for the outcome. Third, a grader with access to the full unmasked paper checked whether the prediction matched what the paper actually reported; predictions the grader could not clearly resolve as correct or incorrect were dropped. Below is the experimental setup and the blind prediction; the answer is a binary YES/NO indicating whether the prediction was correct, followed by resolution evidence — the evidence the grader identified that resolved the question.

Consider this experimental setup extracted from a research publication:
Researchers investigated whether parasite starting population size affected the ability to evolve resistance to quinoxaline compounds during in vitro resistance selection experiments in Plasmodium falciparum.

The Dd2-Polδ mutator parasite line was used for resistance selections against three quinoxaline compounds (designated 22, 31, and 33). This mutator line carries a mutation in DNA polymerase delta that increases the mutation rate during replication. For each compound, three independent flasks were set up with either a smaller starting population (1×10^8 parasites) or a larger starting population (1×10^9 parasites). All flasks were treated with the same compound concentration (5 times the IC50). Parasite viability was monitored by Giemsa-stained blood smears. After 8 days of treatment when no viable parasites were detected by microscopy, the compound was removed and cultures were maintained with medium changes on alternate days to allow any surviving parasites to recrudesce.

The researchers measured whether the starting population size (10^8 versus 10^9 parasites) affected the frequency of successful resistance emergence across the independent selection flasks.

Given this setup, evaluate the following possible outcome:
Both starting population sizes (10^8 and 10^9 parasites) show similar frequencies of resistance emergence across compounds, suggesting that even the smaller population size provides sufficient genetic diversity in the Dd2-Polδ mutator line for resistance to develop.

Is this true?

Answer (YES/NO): NO